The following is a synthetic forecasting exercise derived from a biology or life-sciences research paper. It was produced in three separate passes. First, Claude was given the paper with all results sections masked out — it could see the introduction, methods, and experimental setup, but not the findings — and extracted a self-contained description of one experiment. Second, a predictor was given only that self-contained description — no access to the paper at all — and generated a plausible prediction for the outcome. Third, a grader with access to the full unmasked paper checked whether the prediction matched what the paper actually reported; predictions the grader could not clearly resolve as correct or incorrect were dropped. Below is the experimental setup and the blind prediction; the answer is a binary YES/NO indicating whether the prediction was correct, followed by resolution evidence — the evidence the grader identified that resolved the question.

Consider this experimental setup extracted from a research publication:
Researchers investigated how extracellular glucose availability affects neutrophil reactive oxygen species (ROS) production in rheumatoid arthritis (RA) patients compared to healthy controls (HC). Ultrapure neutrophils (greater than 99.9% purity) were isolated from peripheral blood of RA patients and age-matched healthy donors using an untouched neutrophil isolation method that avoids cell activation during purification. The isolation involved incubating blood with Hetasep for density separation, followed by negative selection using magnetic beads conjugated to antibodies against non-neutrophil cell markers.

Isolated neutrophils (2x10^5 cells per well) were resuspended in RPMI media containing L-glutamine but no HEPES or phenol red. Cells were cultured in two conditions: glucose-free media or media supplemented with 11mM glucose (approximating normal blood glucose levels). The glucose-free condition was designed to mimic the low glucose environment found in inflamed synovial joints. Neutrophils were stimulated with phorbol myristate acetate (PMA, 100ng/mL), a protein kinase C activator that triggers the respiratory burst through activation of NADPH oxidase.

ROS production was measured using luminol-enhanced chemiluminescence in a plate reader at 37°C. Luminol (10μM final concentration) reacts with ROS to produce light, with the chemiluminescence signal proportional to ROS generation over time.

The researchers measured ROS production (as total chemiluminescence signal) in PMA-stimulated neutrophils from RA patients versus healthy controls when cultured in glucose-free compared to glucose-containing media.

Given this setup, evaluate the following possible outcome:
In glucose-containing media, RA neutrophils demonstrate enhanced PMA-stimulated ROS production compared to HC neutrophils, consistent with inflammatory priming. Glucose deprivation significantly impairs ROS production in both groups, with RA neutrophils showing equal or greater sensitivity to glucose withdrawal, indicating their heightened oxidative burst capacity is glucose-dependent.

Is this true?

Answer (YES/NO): NO